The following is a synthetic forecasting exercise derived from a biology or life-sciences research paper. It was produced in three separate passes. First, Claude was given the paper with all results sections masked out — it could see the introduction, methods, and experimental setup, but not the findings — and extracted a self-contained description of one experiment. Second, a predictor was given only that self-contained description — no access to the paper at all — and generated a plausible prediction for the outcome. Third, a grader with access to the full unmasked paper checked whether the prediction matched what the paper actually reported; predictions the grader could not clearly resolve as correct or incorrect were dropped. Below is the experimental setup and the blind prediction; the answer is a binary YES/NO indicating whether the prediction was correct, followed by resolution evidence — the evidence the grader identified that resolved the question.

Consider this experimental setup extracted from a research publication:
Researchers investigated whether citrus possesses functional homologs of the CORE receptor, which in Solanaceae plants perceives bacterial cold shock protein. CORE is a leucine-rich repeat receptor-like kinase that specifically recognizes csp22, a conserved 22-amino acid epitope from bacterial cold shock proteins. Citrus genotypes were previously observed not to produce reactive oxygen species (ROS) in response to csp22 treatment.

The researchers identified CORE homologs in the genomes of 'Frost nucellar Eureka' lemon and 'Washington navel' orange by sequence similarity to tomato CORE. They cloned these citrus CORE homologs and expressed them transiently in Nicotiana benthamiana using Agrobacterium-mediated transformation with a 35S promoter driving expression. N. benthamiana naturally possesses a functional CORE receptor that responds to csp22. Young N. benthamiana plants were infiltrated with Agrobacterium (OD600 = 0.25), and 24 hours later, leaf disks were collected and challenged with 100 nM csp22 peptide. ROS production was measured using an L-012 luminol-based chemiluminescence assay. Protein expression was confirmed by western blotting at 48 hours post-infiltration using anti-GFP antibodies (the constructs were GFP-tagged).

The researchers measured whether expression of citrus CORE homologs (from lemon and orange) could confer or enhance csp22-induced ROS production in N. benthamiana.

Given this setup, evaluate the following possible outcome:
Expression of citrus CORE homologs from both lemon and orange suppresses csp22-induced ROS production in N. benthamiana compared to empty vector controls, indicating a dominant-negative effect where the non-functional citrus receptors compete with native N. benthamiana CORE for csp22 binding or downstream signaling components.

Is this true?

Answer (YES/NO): NO